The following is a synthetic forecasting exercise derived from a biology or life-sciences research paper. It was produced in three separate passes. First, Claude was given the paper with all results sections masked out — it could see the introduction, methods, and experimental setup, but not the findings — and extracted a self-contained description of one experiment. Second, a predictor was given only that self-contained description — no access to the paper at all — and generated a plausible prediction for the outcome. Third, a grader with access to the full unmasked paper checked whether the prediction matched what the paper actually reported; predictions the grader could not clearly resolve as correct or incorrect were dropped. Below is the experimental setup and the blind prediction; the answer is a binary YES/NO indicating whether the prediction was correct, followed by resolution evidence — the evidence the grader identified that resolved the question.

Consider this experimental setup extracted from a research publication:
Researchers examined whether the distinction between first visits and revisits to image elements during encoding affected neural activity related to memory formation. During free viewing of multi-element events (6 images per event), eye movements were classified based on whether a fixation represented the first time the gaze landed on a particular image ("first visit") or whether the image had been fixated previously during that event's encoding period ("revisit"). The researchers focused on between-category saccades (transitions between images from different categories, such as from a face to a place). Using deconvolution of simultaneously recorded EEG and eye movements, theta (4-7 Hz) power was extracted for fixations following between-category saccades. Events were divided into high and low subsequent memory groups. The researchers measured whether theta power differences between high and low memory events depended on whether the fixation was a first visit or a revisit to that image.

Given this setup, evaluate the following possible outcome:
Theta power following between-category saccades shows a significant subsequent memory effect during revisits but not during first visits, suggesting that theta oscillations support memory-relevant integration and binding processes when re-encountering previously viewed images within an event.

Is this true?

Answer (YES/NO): YES